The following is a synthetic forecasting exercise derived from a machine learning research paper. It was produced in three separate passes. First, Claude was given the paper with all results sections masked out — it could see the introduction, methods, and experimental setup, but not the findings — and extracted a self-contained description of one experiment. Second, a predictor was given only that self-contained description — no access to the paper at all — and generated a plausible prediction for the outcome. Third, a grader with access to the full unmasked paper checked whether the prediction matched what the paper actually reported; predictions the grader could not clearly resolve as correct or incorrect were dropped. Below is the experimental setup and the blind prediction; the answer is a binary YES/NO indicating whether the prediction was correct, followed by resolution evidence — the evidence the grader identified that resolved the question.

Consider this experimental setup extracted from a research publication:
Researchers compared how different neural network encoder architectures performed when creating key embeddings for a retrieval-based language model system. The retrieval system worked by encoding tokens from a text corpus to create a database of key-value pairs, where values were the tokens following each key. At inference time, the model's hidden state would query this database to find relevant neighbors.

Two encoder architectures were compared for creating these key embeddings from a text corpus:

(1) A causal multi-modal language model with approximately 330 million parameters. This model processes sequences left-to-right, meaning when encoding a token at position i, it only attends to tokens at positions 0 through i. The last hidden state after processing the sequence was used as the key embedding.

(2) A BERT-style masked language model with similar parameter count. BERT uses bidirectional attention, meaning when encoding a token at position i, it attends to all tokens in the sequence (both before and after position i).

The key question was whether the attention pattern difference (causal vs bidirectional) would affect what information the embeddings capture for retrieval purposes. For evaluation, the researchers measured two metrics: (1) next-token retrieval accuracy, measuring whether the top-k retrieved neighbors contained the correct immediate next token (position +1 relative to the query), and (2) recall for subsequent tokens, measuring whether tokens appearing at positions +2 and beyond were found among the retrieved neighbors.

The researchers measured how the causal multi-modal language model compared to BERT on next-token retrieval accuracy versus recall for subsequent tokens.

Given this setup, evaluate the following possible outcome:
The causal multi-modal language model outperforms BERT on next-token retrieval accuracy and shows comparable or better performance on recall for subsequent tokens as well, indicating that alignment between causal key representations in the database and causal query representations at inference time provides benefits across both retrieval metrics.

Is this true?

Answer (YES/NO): NO